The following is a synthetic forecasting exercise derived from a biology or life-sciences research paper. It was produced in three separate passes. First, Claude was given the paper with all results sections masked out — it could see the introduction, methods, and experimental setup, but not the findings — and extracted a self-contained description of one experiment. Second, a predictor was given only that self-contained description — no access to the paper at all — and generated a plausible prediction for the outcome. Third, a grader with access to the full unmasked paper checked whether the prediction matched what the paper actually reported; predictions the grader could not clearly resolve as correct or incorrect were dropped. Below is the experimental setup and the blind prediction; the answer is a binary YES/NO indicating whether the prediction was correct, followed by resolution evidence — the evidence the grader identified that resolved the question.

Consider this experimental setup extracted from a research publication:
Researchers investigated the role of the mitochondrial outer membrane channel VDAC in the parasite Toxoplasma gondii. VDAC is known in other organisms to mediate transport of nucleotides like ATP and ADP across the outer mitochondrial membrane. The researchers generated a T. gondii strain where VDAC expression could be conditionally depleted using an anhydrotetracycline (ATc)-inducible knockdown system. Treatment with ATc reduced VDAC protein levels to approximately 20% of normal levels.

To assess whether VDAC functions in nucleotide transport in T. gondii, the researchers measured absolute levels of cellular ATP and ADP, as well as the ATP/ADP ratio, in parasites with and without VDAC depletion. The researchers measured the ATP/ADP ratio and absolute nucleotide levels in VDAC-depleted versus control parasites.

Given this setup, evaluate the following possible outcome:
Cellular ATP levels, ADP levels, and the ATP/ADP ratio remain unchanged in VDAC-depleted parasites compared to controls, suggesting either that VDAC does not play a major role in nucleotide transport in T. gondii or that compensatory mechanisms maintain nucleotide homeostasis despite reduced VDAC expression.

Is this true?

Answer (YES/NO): NO